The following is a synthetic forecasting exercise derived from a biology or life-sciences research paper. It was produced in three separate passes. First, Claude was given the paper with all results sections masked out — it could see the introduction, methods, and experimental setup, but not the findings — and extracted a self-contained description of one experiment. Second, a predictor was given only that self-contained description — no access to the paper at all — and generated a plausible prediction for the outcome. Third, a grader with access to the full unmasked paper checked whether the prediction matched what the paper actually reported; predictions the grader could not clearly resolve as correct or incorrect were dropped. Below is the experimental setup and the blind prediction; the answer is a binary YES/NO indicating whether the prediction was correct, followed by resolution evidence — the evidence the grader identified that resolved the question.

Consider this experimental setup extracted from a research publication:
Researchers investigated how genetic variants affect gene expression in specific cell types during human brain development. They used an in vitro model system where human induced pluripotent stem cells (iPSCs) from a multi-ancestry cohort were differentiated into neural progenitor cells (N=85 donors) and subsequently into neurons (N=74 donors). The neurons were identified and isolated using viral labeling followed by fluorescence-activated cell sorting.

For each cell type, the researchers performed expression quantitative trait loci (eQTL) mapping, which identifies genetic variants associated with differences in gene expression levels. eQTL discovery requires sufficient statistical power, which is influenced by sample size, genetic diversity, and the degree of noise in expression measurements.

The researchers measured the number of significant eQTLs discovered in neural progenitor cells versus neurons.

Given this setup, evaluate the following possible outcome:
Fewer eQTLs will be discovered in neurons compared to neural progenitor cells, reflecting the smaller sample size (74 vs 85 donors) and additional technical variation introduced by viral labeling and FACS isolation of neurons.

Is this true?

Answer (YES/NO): YES